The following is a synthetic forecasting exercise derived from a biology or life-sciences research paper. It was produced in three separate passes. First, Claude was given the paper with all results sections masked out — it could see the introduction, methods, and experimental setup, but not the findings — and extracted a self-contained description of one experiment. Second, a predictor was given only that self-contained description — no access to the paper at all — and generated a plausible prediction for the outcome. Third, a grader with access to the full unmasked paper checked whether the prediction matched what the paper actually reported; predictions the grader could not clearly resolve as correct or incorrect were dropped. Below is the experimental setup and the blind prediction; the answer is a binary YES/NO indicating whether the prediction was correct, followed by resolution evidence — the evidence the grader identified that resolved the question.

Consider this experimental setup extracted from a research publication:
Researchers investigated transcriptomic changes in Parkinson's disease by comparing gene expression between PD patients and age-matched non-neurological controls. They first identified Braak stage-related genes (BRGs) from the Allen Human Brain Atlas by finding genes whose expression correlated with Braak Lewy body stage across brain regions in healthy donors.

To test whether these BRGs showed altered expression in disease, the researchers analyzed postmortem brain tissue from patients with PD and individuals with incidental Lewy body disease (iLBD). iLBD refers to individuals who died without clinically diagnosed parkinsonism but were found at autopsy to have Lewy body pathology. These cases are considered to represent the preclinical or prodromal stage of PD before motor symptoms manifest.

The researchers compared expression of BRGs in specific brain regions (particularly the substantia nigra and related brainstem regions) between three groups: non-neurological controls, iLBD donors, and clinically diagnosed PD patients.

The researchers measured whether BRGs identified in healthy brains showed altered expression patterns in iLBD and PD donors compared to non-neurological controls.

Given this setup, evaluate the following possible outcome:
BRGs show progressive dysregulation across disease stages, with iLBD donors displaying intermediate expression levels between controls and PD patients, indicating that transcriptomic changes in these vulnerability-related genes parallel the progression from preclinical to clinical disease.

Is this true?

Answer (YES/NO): YES